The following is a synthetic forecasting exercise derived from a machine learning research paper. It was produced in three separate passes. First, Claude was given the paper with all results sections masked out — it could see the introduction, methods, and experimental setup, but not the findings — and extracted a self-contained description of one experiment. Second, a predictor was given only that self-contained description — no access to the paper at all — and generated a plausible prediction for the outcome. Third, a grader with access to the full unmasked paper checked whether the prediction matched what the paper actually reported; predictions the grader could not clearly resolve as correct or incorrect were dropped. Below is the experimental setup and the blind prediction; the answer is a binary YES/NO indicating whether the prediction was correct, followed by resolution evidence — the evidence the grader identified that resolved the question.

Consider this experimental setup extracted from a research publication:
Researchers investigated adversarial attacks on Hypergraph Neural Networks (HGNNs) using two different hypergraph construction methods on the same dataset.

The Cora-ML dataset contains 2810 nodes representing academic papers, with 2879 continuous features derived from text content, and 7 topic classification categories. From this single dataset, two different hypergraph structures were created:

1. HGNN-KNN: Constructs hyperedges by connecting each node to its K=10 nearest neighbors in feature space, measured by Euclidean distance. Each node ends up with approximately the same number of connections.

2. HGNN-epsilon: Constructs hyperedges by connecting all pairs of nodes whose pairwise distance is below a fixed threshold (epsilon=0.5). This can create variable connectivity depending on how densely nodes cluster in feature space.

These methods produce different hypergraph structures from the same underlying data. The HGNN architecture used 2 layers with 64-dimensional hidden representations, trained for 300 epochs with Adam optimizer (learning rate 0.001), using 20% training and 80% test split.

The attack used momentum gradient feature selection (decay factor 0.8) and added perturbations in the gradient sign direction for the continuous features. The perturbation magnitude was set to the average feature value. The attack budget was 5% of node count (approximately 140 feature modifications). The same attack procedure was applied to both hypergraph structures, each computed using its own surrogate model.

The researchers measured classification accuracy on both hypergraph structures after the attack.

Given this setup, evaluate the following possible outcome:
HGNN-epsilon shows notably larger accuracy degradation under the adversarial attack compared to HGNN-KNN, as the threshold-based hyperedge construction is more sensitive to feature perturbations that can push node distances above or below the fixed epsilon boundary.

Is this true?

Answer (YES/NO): NO